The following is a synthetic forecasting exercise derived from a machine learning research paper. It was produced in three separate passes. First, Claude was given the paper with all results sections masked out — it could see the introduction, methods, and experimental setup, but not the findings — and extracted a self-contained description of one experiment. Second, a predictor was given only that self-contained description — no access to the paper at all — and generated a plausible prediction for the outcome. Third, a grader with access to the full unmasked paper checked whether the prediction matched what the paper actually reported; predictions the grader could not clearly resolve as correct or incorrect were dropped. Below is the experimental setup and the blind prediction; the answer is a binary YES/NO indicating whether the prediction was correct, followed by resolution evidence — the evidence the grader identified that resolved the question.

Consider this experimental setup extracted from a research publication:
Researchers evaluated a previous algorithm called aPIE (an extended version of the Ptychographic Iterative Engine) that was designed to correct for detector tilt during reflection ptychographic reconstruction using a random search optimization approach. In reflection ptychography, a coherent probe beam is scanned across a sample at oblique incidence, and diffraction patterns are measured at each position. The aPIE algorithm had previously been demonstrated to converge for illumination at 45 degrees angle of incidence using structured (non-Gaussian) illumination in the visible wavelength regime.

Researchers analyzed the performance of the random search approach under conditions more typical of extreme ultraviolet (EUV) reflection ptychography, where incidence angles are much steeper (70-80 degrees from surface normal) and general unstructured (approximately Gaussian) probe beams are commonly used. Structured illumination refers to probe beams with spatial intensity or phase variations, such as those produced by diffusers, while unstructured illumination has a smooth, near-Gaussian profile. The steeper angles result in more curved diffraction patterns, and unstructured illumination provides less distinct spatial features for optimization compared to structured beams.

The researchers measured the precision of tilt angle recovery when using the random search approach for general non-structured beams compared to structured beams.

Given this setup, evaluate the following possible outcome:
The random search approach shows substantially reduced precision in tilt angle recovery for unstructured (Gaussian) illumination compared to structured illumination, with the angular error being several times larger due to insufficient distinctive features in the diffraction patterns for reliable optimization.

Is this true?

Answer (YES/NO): YES